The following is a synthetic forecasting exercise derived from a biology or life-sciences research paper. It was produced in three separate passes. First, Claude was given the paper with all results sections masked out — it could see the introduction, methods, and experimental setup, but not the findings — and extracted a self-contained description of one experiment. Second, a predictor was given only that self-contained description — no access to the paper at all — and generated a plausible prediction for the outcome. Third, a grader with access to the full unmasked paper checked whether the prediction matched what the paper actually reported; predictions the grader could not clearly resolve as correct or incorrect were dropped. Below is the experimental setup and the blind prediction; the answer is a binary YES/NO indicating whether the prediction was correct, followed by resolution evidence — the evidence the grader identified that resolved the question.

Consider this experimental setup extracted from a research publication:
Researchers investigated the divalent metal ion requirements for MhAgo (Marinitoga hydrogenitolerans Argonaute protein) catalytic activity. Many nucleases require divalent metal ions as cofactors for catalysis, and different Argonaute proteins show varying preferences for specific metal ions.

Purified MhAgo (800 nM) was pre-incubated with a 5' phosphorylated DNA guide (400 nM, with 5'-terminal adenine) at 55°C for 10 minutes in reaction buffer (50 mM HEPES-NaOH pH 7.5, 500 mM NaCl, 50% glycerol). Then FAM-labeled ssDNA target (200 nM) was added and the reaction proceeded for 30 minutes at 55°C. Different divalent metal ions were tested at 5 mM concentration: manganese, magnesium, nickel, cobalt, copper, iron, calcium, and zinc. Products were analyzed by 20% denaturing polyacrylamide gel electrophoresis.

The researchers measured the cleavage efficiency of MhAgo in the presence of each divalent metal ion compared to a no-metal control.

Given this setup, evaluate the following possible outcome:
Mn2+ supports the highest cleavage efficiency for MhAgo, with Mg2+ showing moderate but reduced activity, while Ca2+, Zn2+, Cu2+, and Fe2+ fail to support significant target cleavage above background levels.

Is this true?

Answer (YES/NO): NO